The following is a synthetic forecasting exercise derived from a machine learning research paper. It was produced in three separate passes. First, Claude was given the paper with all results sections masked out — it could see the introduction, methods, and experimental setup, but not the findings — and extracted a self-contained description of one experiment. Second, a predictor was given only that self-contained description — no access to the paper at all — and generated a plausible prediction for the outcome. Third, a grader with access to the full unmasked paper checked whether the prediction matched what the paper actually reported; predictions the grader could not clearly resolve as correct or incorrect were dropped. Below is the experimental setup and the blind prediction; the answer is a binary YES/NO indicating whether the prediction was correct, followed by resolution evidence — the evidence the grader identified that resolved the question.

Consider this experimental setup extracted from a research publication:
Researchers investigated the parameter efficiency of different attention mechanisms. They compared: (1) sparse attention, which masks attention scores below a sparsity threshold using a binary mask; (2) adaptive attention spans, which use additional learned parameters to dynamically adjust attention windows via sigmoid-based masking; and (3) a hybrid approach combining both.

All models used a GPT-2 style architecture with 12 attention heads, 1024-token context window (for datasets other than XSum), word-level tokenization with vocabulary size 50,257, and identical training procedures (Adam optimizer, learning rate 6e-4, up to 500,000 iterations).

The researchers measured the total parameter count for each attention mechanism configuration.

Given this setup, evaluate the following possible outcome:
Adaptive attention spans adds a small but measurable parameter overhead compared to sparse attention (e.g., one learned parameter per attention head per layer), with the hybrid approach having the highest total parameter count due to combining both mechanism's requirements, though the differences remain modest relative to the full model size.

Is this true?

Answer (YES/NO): NO